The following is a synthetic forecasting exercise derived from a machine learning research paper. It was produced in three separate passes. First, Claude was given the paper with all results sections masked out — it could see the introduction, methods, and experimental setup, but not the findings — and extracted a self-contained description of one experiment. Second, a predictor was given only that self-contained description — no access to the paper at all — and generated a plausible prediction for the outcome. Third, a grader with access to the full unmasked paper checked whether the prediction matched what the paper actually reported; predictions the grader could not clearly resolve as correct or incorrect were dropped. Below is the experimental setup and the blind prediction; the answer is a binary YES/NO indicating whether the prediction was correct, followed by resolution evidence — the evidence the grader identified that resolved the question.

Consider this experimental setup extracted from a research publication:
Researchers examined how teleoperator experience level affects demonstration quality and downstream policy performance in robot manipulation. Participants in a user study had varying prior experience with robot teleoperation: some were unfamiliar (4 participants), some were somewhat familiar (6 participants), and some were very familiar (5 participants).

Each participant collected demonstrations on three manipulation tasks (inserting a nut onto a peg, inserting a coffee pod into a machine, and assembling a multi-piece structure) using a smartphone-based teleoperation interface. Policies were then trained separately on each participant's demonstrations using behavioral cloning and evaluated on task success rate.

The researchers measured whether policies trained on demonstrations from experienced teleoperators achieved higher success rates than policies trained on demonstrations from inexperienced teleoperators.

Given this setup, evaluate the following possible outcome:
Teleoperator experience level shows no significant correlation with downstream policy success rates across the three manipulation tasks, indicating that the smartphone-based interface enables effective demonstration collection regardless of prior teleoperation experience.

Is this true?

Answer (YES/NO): NO